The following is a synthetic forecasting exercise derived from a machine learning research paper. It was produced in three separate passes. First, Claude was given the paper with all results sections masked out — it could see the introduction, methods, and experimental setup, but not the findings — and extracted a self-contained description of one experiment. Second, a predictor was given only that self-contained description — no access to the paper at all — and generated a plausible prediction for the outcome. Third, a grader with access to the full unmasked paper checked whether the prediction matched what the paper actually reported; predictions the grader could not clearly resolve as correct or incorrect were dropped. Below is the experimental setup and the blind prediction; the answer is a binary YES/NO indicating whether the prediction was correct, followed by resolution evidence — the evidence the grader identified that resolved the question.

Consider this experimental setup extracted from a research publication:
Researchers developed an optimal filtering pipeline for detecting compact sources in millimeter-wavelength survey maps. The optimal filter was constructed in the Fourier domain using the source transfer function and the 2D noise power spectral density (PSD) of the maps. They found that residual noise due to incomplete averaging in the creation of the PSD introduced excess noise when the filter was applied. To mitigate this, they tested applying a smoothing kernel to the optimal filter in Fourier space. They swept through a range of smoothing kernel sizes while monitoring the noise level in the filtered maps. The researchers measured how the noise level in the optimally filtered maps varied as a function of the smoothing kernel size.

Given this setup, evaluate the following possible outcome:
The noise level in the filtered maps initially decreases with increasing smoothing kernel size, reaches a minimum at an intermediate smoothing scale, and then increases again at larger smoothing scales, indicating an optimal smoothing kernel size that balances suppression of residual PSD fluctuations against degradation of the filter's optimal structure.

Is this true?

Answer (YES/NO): YES